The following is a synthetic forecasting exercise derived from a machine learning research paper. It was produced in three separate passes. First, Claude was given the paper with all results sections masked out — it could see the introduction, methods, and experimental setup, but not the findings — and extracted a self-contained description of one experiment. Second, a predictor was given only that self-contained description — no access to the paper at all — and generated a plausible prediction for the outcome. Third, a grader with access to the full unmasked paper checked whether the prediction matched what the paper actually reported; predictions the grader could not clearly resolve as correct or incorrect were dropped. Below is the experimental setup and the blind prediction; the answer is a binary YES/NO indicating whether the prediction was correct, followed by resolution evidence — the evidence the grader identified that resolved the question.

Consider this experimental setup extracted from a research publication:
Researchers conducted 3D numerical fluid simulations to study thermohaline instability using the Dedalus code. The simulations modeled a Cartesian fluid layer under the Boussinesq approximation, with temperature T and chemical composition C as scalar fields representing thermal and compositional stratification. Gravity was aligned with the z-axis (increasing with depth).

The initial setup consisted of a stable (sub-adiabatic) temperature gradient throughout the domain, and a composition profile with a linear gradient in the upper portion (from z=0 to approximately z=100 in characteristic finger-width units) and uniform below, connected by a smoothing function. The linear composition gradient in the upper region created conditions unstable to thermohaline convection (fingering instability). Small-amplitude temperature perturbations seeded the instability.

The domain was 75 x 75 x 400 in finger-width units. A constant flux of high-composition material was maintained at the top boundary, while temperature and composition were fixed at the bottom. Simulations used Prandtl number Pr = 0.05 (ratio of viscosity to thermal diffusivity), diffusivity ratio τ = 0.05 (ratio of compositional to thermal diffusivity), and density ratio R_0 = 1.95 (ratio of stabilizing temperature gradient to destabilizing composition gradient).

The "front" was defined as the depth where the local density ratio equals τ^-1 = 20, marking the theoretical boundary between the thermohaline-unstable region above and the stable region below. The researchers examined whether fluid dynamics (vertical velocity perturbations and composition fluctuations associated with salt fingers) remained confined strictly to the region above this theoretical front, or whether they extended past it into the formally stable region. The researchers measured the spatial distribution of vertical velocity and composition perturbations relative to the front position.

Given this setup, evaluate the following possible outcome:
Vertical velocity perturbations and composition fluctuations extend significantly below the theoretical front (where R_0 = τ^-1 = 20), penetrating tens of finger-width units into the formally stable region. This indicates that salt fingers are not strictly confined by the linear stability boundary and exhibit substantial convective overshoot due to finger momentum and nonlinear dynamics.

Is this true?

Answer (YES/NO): YES